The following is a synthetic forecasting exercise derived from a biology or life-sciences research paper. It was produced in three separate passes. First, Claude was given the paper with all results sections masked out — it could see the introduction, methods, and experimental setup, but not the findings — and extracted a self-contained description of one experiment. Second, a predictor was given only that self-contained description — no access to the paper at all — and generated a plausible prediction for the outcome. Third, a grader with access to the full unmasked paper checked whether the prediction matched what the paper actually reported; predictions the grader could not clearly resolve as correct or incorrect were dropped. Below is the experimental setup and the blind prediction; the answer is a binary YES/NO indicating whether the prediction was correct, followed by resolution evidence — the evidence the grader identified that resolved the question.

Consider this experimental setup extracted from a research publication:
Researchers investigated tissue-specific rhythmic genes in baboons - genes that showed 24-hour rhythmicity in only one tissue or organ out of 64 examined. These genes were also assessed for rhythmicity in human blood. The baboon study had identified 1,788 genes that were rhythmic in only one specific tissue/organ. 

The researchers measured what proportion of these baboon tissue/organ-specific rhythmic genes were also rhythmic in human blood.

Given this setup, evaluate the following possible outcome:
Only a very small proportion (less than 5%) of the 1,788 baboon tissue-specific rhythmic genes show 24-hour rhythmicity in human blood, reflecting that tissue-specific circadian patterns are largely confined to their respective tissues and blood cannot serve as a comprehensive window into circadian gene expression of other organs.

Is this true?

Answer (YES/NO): NO